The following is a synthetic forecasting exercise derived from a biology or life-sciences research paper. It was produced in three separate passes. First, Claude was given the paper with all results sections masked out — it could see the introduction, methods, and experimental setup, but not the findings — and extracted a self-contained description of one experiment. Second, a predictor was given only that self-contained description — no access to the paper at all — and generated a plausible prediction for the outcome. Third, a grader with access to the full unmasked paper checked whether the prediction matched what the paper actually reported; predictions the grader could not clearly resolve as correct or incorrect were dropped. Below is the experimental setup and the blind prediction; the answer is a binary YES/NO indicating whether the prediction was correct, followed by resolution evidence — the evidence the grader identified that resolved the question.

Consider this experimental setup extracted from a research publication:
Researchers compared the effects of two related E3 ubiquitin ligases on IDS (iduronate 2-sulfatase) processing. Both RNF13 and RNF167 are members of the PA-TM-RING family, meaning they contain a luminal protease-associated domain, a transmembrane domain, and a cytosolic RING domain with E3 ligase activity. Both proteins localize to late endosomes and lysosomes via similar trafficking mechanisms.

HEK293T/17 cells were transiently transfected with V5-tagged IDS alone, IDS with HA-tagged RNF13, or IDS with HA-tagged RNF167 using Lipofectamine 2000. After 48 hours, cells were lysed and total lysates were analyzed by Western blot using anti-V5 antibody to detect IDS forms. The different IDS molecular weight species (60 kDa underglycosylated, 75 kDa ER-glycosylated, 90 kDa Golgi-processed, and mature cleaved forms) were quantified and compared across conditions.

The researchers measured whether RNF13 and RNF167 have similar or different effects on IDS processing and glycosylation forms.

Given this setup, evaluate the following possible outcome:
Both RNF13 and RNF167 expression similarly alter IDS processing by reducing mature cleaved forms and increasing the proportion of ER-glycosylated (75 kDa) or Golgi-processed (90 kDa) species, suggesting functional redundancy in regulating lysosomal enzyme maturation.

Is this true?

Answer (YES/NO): NO